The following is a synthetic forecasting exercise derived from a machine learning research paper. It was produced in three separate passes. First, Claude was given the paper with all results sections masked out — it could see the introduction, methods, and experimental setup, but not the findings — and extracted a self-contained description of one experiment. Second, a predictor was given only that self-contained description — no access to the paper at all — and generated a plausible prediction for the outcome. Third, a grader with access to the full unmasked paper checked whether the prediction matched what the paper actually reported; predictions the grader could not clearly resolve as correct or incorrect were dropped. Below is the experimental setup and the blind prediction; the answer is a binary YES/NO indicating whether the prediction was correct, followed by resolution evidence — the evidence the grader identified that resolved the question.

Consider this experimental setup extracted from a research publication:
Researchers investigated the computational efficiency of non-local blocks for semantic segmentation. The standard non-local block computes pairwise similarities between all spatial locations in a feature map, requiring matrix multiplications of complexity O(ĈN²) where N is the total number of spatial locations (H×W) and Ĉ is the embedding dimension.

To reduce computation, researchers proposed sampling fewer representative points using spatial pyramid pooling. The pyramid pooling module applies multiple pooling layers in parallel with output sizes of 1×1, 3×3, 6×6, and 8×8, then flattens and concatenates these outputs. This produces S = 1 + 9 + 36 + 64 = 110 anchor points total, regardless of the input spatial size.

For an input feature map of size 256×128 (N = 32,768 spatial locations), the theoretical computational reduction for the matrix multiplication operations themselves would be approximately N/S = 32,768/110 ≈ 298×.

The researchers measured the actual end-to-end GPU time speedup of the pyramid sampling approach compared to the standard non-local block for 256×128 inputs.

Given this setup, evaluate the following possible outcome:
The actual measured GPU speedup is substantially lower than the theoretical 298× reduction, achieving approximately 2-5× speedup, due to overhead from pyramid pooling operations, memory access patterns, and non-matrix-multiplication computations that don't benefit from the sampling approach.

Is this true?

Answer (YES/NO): NO